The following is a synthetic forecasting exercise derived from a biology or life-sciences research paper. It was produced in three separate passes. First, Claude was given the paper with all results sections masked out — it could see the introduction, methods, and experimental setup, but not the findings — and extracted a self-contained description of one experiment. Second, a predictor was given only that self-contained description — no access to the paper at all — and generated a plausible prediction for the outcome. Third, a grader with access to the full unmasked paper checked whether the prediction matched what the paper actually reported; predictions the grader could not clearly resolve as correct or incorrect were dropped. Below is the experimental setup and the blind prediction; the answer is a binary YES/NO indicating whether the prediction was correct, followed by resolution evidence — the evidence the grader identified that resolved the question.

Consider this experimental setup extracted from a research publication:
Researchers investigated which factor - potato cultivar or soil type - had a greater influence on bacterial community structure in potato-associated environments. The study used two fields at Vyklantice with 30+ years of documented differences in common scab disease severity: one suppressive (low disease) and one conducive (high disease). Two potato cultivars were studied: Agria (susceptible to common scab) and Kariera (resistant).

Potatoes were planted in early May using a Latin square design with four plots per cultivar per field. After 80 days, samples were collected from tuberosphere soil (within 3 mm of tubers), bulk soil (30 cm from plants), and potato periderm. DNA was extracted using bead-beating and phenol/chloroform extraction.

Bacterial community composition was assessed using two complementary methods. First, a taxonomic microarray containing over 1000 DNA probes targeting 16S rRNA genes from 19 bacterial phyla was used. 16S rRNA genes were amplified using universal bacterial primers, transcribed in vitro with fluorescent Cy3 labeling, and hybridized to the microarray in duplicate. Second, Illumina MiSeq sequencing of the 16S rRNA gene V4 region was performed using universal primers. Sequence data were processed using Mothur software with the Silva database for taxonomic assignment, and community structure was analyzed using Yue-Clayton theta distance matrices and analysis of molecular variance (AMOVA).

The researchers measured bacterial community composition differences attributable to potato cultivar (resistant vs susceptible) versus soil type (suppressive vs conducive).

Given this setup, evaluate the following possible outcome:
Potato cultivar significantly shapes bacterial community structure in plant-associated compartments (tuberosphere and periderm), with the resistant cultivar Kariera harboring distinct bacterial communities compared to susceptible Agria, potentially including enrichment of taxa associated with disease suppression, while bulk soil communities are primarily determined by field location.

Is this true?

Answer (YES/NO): YES